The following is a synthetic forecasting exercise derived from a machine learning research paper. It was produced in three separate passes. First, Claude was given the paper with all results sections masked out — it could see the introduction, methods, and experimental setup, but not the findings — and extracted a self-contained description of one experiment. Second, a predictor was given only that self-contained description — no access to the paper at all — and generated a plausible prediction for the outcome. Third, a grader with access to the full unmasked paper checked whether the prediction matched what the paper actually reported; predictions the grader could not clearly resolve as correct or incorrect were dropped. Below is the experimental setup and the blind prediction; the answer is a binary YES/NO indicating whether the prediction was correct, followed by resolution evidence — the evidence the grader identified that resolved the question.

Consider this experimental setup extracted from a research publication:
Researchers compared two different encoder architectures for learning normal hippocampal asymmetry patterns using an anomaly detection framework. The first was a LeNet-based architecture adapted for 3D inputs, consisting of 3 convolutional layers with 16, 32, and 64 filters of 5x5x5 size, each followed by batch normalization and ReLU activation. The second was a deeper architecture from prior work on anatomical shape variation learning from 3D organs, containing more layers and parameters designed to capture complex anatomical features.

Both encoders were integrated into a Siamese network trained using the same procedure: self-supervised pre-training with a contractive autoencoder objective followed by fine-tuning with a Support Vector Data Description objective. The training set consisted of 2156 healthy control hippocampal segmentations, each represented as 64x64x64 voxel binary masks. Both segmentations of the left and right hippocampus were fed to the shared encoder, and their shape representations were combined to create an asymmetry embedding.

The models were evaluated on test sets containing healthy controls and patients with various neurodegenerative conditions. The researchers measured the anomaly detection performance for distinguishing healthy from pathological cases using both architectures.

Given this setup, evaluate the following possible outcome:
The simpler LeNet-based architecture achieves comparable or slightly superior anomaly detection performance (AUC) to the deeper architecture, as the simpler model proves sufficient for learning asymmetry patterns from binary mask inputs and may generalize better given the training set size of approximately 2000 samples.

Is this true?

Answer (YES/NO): YES